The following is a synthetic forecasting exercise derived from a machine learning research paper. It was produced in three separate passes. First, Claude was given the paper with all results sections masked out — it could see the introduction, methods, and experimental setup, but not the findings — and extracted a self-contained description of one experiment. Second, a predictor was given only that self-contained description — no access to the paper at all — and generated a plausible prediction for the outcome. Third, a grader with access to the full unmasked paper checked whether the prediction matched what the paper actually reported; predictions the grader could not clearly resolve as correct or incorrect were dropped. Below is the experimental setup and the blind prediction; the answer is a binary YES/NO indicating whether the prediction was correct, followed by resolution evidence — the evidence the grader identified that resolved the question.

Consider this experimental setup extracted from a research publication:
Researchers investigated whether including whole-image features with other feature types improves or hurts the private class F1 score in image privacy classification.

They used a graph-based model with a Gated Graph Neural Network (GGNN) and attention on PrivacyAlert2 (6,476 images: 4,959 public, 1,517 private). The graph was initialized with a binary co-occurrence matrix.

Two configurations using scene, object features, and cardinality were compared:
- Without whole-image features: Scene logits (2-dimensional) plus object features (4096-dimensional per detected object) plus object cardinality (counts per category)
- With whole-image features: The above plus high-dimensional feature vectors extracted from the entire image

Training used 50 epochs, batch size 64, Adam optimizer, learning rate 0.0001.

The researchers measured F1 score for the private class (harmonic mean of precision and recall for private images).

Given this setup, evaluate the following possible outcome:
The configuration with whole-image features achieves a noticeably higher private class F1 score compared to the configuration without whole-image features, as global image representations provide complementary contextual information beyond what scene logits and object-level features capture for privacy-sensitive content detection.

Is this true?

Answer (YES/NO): NO